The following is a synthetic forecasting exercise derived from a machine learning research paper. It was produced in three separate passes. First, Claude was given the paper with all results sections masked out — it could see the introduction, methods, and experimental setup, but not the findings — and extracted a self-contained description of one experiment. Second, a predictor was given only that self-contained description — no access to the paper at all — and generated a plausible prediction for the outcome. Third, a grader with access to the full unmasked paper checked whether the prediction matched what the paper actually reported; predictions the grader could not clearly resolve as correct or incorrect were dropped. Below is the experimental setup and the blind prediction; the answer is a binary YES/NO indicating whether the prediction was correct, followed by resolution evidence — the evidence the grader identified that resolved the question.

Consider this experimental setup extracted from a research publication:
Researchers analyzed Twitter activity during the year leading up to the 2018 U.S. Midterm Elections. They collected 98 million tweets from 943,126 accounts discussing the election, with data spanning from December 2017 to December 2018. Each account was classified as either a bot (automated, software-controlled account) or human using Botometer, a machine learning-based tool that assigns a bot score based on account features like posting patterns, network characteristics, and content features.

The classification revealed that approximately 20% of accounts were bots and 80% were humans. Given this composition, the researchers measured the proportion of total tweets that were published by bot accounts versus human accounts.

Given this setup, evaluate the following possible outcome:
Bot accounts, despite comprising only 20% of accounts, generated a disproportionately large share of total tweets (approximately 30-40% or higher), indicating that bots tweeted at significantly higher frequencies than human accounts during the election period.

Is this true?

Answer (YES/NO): YES